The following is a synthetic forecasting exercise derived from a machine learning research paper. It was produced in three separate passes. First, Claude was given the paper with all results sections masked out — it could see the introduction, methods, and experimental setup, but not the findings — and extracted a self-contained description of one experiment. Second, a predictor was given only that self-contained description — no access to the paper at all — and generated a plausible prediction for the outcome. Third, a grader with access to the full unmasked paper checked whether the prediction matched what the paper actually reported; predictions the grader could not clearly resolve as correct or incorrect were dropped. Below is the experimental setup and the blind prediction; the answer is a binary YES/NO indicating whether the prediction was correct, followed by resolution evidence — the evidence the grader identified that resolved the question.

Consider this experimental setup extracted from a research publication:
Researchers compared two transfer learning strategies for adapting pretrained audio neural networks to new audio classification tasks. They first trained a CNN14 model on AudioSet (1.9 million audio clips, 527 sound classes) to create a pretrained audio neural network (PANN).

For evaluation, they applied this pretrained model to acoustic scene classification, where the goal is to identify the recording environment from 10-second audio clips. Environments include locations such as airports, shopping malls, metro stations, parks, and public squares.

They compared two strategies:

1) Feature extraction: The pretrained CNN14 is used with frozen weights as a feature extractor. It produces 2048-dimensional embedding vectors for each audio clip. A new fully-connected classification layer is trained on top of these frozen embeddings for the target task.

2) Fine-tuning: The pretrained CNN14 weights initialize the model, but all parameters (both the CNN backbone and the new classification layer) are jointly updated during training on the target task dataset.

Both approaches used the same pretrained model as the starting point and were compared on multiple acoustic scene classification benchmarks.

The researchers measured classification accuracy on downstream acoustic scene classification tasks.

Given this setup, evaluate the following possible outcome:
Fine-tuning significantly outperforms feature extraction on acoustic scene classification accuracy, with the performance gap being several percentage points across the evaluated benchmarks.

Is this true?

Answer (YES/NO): YES